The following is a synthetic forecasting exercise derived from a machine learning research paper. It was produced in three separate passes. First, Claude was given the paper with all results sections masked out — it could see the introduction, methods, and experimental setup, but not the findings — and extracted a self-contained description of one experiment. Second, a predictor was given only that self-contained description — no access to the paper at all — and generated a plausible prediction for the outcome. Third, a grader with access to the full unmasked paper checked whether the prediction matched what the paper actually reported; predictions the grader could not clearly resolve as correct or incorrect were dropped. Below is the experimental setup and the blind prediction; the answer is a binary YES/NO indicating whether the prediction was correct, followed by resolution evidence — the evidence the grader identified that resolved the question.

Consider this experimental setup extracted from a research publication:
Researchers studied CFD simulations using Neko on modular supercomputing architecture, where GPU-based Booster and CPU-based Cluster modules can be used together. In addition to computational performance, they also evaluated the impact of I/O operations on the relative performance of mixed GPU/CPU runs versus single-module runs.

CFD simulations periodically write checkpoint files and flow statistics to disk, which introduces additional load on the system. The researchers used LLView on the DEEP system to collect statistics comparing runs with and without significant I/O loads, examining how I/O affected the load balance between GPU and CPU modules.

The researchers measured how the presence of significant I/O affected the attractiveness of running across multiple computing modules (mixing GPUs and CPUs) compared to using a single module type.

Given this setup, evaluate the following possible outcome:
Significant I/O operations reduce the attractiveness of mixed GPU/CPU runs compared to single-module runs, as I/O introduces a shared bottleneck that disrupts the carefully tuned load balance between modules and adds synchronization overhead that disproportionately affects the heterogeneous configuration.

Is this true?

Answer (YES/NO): YES